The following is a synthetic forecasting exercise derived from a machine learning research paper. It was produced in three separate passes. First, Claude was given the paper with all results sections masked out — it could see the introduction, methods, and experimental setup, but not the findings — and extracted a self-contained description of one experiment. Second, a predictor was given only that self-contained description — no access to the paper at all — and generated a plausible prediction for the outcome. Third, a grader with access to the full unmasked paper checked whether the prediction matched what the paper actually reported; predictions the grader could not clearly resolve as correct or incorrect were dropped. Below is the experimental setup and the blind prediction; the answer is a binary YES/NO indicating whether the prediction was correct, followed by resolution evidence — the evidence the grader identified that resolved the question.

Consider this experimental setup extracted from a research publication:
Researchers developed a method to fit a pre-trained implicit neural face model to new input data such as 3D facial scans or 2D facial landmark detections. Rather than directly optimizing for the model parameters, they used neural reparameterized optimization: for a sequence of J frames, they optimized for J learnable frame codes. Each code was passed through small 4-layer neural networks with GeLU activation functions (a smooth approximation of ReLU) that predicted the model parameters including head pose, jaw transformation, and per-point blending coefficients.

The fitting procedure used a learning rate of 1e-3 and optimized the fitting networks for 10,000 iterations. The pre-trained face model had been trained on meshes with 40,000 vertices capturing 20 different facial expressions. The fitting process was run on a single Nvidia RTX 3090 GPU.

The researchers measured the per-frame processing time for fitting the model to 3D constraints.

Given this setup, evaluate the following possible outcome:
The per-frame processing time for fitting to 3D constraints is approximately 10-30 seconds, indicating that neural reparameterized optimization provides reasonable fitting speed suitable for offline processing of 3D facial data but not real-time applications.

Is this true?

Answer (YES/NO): NO